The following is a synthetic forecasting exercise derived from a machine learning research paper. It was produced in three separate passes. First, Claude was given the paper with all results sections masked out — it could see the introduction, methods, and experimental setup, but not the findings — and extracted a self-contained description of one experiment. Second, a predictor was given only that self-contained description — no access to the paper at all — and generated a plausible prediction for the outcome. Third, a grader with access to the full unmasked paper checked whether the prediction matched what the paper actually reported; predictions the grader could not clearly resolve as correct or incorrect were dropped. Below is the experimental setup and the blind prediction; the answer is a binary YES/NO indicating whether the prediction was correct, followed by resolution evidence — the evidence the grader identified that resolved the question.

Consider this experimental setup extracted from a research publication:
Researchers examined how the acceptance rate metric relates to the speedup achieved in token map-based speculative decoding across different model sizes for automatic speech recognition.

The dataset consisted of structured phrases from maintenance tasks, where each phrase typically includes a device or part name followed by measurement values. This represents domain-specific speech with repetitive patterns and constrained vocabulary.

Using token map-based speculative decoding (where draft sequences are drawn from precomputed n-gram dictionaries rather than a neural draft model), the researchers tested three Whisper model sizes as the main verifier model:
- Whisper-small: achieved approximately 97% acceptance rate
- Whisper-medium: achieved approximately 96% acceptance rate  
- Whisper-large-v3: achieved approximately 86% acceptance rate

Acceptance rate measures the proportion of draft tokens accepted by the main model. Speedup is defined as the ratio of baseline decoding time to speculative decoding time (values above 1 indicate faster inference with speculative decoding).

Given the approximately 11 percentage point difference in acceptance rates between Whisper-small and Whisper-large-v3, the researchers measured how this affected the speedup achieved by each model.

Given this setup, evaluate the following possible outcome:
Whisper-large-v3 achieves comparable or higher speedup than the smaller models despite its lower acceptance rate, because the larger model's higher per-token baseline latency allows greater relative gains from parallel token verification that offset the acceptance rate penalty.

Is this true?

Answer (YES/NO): YES